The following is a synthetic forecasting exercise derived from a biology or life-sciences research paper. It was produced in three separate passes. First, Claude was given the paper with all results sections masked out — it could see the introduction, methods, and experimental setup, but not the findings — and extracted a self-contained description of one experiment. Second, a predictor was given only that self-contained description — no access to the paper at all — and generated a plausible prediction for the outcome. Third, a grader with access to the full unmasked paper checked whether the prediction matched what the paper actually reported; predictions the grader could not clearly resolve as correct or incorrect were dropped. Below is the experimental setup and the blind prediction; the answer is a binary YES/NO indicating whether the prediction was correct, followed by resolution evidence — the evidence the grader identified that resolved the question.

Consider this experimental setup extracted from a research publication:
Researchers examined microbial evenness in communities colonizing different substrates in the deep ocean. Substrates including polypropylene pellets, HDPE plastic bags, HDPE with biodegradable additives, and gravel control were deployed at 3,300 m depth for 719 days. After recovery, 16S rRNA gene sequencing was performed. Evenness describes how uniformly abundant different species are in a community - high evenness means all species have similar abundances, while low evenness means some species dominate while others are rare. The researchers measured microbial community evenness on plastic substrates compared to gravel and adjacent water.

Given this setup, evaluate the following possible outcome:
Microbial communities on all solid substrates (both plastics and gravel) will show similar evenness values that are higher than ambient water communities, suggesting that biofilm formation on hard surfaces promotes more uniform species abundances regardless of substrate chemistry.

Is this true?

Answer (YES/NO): NO